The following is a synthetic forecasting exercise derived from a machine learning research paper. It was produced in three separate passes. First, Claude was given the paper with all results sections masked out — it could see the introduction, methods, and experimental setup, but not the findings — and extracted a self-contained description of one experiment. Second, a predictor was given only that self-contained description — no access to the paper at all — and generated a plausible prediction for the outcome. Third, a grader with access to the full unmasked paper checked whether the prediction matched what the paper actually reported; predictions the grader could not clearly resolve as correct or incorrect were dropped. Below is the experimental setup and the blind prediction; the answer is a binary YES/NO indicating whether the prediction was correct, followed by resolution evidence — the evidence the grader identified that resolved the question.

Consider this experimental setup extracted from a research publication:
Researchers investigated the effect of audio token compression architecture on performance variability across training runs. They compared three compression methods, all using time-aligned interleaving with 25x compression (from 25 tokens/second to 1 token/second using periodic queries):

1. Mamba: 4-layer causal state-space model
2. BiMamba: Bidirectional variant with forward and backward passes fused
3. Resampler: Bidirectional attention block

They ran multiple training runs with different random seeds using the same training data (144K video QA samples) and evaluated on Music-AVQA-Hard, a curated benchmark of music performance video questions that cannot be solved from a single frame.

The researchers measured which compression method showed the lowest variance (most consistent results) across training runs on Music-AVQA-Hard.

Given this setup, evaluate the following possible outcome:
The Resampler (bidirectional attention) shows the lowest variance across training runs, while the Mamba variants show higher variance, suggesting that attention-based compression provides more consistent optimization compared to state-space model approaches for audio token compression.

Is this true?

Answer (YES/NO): NO